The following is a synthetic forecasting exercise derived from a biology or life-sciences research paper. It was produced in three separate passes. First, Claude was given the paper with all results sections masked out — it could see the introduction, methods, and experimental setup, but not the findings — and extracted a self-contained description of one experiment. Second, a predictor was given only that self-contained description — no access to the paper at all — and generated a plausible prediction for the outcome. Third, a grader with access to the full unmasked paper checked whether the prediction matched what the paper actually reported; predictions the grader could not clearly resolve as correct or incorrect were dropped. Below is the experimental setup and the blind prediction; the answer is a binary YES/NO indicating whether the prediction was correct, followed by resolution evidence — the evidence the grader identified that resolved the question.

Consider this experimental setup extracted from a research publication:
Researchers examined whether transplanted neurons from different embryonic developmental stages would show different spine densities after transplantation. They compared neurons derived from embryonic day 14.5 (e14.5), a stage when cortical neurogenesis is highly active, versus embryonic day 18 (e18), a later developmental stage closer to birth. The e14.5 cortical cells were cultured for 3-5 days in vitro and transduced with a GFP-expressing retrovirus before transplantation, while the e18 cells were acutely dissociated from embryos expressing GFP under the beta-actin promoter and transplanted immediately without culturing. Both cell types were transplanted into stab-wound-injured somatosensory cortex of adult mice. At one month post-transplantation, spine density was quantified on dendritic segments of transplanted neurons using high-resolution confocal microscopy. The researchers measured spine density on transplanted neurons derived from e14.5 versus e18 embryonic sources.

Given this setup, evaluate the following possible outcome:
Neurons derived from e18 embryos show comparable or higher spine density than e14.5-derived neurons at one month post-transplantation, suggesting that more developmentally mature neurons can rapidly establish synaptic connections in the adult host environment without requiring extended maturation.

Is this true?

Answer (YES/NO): YES